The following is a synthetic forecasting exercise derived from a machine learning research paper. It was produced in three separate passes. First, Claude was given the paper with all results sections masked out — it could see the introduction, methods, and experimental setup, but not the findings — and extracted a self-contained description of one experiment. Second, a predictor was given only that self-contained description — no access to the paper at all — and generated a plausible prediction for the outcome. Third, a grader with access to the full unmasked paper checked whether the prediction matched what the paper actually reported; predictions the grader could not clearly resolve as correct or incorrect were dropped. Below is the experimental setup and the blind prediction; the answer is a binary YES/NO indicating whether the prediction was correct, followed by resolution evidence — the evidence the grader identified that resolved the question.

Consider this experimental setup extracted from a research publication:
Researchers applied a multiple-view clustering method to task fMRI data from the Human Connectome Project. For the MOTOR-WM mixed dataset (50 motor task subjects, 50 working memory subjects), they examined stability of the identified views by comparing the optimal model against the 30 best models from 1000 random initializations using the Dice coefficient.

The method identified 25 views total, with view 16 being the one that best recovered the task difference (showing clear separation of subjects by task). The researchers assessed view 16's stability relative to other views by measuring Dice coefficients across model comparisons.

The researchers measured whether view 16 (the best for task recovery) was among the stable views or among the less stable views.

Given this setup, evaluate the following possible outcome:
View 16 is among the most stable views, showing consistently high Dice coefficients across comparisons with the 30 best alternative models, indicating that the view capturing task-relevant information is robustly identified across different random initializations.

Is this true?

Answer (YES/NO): YES